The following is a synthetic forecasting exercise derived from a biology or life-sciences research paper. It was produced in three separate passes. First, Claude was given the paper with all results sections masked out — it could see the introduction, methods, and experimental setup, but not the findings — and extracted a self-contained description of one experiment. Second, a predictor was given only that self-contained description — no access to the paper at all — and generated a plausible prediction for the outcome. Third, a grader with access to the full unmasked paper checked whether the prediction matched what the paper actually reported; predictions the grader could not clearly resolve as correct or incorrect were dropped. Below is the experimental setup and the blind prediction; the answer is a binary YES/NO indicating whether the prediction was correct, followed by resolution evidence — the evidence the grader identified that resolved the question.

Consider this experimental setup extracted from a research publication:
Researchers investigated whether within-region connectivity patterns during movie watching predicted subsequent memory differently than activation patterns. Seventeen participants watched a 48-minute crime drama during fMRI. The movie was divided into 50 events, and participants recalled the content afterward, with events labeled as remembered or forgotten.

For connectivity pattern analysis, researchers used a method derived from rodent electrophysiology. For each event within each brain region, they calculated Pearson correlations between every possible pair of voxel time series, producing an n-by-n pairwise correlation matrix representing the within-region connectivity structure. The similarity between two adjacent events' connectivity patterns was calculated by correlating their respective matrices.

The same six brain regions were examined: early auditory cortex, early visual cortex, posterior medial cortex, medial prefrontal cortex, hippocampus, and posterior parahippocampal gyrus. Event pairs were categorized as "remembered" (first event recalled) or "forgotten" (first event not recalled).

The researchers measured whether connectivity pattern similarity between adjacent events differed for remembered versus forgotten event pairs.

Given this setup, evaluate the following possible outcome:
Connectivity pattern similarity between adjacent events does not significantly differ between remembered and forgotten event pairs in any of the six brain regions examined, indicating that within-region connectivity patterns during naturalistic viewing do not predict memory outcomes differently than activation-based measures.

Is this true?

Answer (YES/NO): NO